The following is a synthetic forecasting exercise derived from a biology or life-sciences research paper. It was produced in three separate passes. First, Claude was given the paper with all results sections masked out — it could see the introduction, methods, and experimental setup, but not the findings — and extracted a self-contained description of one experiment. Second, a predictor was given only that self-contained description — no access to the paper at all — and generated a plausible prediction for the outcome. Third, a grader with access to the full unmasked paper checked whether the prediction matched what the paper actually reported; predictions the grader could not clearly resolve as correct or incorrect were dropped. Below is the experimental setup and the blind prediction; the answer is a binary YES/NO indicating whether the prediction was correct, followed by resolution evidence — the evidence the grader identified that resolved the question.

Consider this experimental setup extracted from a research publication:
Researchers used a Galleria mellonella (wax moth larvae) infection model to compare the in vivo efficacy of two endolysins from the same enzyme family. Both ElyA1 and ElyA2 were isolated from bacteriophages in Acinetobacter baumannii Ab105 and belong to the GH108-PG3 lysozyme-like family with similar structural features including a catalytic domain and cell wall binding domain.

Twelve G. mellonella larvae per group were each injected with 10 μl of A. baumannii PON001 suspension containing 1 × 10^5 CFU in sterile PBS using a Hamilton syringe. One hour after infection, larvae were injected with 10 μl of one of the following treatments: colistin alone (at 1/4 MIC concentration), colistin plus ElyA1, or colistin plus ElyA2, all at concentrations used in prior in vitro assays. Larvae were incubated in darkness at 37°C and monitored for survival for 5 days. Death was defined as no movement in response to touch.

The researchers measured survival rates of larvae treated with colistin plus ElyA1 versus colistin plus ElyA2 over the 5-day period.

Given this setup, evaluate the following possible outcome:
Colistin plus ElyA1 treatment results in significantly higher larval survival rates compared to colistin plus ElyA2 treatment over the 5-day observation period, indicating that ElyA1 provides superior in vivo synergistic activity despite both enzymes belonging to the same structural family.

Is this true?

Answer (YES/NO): YES